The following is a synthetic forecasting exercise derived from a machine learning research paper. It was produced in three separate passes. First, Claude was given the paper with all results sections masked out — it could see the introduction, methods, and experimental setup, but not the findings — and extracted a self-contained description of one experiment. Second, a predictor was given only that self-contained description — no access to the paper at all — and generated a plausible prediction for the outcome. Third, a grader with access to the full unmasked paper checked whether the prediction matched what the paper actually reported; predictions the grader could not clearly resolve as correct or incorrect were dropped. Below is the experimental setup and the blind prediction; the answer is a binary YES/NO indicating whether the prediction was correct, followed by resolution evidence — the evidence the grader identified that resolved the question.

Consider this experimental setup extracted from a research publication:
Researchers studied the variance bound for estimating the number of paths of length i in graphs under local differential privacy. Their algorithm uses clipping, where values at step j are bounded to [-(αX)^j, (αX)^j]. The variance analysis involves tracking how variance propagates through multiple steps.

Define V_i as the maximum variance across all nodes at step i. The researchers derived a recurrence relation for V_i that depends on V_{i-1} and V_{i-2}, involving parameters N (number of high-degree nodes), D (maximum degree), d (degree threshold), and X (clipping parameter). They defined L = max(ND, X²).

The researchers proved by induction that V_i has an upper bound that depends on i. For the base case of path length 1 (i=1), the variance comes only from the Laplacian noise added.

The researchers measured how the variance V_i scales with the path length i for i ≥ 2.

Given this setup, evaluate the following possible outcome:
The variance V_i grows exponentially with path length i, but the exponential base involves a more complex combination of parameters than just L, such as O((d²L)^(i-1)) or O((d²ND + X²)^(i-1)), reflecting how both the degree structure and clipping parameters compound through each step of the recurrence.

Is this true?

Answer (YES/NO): NO